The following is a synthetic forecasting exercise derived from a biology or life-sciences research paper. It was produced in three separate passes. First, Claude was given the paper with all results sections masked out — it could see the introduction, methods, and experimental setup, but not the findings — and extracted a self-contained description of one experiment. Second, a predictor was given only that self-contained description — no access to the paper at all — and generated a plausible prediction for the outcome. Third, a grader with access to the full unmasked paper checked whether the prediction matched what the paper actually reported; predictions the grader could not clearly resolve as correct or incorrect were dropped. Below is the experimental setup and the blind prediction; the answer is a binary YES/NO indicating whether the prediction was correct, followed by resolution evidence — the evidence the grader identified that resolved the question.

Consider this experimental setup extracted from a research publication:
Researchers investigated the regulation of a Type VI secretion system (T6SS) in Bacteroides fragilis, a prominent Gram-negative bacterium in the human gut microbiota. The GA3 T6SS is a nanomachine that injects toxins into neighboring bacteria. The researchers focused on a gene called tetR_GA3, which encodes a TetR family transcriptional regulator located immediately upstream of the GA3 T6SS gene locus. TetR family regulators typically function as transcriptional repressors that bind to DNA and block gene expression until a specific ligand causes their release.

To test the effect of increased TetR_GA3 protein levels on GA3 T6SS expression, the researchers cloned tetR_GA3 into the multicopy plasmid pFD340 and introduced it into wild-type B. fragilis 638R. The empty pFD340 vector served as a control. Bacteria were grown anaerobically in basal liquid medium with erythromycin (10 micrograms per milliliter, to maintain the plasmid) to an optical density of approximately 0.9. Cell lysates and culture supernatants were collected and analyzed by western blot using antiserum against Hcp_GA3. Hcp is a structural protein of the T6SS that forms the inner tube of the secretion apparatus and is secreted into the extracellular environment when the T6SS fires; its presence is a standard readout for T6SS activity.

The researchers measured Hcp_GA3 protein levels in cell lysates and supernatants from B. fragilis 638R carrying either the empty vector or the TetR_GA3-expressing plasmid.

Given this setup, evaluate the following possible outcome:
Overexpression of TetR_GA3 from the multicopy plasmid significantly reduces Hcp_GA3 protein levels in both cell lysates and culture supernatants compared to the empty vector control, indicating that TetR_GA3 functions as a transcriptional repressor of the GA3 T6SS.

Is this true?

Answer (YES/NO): YES